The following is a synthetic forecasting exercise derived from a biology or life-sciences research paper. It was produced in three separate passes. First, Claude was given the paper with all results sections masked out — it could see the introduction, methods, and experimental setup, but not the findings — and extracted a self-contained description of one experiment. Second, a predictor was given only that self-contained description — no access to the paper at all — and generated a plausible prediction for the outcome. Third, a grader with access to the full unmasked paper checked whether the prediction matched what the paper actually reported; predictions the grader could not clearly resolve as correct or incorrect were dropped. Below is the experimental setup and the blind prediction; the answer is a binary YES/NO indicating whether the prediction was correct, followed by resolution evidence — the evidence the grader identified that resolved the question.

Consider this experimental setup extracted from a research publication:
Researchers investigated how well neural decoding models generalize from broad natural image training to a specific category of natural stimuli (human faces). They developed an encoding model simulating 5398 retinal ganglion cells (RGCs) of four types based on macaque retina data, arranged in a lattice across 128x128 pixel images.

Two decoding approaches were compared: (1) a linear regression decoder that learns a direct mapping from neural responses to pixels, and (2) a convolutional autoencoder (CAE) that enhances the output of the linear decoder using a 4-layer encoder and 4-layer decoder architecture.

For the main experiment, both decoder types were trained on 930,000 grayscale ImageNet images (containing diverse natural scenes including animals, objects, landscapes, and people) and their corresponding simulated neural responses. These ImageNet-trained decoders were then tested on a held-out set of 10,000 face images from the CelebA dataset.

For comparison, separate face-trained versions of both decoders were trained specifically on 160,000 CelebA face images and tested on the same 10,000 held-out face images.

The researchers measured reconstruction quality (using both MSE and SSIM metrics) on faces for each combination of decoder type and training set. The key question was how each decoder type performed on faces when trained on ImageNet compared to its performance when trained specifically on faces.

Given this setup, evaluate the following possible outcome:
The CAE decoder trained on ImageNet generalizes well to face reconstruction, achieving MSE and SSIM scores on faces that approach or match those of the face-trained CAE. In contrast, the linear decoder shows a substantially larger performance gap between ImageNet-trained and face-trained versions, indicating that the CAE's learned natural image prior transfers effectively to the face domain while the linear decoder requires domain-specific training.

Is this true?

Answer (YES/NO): YES